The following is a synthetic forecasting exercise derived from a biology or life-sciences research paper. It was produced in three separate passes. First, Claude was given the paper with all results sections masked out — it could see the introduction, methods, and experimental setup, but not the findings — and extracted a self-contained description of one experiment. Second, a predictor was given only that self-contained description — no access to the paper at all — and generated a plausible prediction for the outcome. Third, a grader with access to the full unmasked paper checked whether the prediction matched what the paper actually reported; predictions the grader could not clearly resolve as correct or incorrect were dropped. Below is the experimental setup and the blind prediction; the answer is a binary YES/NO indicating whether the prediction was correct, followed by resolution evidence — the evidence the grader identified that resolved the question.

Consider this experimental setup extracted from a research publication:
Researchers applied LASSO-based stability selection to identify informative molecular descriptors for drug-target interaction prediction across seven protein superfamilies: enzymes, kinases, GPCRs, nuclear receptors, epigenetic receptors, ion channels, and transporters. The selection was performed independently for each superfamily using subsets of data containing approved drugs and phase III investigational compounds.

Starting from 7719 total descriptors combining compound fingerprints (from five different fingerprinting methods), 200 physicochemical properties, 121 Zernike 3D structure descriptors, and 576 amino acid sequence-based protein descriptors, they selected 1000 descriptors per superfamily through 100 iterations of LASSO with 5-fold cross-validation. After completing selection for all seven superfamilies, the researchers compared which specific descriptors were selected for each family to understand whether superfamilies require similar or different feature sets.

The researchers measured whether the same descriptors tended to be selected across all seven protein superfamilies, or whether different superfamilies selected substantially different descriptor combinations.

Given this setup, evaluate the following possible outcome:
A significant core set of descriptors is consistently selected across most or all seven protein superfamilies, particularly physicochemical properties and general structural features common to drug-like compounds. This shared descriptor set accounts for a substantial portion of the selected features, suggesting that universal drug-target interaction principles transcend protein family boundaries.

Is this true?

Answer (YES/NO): NO